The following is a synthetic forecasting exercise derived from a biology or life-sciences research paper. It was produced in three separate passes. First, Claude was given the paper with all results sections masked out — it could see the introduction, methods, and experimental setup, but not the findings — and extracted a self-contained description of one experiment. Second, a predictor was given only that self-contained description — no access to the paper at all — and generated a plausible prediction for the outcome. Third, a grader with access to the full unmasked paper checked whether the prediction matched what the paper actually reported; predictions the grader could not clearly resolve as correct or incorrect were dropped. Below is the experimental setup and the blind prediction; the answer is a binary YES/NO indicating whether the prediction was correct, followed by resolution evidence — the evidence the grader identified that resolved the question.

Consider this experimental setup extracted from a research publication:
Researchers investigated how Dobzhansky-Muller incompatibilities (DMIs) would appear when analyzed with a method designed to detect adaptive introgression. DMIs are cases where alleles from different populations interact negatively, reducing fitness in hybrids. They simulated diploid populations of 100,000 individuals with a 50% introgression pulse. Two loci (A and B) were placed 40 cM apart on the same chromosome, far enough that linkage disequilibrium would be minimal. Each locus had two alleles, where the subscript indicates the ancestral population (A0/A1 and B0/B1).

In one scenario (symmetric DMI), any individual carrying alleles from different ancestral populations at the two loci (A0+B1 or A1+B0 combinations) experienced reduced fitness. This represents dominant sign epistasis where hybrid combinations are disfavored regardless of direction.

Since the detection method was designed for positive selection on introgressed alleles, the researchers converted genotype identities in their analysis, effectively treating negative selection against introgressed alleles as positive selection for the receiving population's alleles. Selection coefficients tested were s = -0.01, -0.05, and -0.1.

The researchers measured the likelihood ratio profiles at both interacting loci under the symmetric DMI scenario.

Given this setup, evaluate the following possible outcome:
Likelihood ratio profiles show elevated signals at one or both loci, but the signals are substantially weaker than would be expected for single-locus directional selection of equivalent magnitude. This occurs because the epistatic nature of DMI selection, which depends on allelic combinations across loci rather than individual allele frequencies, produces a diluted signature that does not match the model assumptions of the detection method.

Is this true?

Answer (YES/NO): YES